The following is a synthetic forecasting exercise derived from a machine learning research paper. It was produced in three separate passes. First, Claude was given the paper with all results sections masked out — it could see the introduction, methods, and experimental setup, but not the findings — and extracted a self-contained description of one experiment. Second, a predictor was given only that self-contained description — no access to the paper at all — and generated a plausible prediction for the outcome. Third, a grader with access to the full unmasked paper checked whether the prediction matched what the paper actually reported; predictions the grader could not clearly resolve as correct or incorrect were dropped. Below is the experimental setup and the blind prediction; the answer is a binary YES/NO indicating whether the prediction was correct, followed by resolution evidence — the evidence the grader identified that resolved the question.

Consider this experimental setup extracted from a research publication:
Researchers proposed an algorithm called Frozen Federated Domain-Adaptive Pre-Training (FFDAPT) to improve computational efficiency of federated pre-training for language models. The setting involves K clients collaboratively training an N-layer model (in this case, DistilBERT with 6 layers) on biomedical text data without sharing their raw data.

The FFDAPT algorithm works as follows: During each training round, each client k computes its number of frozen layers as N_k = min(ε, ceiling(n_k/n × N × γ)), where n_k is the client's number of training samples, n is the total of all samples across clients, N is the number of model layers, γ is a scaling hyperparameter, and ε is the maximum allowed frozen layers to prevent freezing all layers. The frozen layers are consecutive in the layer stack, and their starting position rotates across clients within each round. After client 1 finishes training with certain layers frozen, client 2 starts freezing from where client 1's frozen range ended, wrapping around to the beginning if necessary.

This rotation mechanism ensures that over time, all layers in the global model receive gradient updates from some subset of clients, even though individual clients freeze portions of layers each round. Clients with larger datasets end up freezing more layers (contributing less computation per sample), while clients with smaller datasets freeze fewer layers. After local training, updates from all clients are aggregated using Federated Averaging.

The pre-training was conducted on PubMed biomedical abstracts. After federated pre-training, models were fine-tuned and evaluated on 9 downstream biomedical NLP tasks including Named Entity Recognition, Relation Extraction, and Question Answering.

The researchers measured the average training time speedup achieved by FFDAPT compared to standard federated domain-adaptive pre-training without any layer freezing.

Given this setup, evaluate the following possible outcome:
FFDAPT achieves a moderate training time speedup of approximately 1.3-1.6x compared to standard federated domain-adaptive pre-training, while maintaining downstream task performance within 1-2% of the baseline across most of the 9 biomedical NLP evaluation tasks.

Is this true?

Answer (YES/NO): NO